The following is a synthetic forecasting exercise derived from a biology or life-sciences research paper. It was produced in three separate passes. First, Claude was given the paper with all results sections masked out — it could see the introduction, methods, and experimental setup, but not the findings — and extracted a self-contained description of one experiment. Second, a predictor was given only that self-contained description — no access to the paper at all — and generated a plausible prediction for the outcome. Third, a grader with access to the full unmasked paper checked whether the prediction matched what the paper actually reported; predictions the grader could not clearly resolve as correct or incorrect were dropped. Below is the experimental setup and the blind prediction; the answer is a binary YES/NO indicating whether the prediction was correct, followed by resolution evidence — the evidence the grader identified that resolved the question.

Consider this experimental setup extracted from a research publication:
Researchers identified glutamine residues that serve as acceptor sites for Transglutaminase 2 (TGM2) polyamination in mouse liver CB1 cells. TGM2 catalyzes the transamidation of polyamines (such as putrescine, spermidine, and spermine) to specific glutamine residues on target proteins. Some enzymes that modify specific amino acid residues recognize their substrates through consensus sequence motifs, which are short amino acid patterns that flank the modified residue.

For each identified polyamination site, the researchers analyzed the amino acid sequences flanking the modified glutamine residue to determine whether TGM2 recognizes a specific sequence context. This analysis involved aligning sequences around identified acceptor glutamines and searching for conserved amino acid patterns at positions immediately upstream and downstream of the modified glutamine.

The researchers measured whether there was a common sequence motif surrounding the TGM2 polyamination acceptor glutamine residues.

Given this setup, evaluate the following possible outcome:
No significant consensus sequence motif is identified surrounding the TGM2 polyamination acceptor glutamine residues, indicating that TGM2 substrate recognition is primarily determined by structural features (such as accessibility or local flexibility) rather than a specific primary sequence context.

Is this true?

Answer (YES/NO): YES